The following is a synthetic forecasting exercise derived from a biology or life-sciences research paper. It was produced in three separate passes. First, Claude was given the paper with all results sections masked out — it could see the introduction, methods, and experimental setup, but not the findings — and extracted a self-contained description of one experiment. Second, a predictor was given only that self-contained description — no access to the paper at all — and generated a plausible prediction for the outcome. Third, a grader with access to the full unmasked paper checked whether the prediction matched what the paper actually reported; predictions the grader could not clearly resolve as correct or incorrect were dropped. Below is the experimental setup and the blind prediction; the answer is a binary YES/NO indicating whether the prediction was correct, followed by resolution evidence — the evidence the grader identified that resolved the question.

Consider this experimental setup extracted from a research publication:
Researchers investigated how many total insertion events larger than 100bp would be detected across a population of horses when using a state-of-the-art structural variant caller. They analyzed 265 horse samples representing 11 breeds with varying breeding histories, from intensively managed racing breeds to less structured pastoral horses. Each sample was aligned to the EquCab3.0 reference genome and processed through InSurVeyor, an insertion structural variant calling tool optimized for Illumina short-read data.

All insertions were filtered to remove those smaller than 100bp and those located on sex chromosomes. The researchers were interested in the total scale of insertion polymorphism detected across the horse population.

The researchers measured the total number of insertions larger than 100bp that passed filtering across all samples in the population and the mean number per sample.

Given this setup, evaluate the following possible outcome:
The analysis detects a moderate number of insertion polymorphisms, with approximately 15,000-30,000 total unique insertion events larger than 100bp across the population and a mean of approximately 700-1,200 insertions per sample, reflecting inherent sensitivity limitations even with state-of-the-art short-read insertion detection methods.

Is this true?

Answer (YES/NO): NO